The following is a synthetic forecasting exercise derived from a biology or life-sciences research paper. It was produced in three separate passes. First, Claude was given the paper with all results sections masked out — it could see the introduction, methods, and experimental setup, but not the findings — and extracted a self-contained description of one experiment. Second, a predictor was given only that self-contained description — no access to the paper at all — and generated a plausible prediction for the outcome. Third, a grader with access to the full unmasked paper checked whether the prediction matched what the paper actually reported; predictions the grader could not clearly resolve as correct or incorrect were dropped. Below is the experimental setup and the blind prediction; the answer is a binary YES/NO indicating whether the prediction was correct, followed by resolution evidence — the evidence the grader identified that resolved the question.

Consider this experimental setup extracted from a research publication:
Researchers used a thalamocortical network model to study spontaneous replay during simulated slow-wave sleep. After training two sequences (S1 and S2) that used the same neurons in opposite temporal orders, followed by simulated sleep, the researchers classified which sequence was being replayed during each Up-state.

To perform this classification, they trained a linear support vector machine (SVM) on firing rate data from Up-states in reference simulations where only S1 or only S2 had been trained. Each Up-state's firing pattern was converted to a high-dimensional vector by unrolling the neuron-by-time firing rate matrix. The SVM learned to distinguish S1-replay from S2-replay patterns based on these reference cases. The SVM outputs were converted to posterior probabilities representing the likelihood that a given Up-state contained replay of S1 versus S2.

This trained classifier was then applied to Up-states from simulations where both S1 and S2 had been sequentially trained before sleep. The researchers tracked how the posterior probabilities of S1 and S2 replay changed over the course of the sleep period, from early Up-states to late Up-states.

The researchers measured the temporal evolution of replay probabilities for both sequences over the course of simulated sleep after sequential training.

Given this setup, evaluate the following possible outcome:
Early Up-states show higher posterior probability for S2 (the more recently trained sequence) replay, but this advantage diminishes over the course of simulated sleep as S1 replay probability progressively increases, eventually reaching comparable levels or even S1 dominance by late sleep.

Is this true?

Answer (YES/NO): NO